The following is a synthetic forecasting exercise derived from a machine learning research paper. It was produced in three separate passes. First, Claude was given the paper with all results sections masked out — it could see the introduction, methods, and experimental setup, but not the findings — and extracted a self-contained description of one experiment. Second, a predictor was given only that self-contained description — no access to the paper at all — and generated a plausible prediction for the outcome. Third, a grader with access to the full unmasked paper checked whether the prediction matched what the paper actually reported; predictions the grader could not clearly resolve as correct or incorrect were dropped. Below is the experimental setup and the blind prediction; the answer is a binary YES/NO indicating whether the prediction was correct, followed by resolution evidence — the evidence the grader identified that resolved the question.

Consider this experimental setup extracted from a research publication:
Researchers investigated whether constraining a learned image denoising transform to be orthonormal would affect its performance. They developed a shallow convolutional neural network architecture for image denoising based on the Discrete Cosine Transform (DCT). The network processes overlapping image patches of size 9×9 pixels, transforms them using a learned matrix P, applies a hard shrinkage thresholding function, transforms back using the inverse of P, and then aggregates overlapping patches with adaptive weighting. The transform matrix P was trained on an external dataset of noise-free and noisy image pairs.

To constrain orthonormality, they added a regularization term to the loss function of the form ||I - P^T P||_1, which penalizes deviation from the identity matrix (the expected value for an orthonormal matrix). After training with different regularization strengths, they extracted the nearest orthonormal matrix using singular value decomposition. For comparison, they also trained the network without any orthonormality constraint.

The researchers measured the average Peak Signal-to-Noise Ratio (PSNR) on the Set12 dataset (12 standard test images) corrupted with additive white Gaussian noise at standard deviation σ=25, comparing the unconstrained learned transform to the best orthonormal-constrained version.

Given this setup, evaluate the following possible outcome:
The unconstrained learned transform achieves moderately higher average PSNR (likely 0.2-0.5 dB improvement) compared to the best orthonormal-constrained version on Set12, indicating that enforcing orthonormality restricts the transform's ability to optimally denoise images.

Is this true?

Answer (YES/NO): NO